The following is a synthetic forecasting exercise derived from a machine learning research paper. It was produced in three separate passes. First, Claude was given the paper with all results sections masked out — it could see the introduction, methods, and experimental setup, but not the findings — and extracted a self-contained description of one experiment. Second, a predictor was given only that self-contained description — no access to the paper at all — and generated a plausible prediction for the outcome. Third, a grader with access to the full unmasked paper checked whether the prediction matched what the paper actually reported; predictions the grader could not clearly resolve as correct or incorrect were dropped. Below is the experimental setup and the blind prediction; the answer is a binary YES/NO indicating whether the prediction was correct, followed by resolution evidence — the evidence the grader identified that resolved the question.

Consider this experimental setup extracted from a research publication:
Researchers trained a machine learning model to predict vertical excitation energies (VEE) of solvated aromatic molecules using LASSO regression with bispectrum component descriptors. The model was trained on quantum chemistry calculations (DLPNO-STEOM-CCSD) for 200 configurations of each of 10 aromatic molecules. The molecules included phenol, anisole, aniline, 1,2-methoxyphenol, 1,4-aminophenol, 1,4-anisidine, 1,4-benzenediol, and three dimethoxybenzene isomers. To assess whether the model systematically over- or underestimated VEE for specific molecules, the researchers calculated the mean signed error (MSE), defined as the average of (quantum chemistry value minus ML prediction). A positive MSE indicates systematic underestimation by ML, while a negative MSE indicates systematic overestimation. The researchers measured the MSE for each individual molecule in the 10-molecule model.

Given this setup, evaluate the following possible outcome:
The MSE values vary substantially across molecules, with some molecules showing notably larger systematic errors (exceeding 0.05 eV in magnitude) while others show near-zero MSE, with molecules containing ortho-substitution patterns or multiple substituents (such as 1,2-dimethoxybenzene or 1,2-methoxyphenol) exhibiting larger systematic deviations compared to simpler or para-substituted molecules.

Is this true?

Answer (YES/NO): NO